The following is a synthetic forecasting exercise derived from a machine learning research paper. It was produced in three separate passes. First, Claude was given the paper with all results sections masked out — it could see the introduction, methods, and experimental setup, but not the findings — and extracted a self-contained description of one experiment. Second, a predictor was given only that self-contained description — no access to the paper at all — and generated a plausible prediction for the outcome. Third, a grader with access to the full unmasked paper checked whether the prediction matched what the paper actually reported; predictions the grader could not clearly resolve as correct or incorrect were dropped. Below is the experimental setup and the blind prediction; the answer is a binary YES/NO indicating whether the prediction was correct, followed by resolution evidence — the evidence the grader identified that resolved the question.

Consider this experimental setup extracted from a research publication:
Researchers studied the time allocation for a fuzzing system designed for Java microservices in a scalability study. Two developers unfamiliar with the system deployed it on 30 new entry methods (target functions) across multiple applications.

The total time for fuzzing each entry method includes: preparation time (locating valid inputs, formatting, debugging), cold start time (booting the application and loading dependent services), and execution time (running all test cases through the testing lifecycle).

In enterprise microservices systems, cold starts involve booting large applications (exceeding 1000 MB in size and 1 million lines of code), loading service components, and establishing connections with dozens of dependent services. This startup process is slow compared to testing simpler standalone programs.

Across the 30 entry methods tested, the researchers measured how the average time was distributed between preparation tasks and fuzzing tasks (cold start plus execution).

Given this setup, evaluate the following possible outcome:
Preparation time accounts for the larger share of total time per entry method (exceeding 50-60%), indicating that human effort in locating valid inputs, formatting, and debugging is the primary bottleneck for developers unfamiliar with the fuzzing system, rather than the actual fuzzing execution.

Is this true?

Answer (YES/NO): NO